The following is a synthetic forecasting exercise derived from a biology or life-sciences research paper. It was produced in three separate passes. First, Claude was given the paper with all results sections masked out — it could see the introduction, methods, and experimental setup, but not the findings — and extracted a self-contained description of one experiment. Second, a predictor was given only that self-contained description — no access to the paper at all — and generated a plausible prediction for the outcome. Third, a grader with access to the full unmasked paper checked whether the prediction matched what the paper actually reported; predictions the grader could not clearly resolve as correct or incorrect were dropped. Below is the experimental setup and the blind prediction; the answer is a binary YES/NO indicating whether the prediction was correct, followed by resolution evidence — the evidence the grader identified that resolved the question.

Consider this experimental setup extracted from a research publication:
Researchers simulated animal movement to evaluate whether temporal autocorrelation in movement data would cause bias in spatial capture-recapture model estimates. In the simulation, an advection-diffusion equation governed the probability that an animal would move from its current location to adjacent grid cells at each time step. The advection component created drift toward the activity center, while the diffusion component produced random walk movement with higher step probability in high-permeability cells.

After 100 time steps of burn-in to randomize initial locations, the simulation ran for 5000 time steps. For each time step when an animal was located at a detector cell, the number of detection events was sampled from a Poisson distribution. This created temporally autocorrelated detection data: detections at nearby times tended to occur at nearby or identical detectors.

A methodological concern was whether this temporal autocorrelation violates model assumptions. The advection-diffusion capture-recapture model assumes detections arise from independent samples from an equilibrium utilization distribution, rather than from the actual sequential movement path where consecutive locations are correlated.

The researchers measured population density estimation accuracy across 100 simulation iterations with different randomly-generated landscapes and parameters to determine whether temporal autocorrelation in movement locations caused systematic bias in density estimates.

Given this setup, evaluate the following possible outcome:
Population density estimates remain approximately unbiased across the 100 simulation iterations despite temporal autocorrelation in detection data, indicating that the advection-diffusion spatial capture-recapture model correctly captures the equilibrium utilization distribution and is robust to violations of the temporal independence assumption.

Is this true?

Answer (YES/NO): YES